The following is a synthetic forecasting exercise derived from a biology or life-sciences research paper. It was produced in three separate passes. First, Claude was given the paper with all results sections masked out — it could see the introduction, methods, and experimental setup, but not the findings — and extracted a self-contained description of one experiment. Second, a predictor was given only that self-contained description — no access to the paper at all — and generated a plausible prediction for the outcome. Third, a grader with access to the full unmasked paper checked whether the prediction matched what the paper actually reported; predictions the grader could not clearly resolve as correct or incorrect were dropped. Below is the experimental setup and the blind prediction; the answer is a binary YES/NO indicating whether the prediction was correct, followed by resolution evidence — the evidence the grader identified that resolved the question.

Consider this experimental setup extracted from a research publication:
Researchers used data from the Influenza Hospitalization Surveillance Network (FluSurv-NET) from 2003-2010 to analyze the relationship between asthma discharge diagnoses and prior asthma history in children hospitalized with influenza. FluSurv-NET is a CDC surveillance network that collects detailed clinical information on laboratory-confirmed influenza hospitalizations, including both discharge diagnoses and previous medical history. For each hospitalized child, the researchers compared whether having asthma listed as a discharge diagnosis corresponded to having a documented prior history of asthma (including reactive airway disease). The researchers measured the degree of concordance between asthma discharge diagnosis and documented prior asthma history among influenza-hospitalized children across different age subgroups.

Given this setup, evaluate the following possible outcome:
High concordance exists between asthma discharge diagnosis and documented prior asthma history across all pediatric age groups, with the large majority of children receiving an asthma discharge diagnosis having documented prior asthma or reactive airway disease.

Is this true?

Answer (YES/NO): YES